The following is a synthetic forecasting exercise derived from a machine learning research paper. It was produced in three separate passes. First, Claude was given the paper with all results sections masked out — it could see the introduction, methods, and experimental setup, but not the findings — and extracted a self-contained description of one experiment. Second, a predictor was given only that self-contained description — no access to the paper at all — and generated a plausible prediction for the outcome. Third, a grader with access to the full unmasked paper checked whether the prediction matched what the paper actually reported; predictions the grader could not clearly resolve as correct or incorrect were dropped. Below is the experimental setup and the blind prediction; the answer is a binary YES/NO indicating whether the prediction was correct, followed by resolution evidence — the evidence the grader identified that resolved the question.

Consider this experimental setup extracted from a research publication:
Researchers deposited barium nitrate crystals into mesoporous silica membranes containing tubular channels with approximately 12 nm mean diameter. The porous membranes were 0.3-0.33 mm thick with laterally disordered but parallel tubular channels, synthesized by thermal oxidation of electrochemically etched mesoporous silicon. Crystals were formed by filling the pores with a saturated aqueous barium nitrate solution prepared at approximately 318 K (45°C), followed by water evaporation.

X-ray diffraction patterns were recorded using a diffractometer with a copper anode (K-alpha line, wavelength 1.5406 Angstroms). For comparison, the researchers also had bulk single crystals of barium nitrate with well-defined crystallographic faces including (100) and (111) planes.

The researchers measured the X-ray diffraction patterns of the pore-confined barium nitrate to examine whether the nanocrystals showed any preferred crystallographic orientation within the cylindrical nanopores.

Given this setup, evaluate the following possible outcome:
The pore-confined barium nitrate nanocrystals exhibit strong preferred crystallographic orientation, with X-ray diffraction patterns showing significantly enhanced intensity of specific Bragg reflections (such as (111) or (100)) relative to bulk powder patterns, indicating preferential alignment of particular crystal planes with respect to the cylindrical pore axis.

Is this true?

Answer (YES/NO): YES